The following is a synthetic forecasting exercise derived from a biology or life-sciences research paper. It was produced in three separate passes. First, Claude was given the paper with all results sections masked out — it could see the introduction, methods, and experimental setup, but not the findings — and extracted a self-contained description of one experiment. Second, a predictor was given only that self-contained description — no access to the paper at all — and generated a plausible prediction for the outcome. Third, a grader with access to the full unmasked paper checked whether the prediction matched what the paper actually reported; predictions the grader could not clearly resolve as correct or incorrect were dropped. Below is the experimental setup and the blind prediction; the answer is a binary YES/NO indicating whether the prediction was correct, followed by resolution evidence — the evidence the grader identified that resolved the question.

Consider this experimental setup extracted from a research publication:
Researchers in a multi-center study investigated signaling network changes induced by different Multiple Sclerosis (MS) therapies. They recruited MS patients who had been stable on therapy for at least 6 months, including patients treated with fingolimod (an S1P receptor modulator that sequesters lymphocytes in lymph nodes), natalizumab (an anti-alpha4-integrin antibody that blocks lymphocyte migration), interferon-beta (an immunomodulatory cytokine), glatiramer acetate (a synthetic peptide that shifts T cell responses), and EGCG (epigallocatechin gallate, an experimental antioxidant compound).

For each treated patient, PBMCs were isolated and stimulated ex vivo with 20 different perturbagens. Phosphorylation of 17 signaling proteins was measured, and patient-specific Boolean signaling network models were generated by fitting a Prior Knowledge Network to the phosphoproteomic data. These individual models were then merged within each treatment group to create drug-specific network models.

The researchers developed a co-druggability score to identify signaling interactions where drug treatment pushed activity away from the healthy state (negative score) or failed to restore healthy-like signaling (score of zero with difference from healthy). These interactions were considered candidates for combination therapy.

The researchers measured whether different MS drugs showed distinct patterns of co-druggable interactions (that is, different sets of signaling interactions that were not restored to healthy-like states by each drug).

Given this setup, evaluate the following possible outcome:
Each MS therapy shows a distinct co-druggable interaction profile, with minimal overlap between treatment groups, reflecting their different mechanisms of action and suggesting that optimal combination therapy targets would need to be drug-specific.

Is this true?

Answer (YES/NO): NO